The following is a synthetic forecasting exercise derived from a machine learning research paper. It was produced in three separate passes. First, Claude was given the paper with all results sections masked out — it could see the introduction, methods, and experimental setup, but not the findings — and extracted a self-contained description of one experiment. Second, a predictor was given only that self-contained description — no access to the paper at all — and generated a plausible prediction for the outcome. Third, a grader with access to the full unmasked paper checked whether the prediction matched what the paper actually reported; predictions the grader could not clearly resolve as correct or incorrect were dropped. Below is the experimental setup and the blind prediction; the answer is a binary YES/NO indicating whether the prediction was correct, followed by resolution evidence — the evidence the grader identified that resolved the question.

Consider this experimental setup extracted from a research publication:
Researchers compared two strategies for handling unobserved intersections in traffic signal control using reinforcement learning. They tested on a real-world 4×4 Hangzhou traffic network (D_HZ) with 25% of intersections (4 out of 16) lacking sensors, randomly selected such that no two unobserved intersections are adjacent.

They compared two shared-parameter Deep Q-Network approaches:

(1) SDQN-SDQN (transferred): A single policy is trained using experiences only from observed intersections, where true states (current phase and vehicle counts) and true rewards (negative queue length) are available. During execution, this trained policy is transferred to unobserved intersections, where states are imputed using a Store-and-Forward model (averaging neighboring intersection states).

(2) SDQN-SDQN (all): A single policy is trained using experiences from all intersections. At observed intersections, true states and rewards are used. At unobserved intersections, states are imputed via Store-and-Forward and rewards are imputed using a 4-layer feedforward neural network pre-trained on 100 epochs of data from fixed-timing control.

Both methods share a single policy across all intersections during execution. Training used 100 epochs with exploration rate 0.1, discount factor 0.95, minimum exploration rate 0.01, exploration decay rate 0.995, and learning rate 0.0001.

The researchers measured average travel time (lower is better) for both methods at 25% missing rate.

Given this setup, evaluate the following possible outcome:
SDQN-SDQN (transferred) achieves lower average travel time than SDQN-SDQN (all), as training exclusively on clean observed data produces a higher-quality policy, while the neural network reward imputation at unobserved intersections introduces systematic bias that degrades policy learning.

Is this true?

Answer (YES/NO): YES